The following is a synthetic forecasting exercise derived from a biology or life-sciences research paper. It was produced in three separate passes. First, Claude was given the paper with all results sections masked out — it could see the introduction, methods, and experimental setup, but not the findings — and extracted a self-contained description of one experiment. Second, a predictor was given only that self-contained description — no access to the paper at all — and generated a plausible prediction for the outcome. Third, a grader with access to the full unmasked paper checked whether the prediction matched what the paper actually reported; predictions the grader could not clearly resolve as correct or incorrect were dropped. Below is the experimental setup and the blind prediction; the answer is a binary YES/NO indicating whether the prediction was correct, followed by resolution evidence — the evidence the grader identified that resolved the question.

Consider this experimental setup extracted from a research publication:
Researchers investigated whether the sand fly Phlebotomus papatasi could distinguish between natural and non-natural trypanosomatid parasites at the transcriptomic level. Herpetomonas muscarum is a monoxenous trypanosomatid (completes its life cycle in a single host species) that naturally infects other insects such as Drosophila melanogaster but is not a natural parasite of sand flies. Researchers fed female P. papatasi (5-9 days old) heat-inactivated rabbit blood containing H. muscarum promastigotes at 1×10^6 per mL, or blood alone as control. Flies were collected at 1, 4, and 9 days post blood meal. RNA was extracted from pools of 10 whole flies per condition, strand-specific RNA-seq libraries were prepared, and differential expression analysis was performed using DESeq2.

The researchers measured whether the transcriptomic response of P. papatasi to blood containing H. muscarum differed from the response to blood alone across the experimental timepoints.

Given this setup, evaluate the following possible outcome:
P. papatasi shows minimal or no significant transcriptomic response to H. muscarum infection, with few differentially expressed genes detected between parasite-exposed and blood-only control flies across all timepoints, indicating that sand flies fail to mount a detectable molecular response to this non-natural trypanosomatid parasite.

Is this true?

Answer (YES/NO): YES